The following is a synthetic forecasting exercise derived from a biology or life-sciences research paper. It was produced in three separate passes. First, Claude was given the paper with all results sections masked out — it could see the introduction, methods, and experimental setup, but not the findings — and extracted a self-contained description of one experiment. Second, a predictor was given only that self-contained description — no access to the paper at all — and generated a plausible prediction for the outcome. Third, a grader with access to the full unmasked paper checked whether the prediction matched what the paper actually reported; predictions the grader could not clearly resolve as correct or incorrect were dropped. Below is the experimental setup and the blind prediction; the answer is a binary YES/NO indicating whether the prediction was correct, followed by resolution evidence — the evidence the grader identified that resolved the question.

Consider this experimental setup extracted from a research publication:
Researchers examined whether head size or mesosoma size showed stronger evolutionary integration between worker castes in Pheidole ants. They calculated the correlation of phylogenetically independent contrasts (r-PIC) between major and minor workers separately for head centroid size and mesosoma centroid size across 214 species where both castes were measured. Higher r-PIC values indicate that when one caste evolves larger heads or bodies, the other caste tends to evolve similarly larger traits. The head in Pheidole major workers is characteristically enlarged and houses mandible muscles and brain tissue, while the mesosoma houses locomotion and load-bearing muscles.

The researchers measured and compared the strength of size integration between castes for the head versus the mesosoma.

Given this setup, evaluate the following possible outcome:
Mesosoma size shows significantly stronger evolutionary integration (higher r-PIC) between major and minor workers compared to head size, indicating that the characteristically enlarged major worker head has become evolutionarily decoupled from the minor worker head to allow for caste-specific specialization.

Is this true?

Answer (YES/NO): NO